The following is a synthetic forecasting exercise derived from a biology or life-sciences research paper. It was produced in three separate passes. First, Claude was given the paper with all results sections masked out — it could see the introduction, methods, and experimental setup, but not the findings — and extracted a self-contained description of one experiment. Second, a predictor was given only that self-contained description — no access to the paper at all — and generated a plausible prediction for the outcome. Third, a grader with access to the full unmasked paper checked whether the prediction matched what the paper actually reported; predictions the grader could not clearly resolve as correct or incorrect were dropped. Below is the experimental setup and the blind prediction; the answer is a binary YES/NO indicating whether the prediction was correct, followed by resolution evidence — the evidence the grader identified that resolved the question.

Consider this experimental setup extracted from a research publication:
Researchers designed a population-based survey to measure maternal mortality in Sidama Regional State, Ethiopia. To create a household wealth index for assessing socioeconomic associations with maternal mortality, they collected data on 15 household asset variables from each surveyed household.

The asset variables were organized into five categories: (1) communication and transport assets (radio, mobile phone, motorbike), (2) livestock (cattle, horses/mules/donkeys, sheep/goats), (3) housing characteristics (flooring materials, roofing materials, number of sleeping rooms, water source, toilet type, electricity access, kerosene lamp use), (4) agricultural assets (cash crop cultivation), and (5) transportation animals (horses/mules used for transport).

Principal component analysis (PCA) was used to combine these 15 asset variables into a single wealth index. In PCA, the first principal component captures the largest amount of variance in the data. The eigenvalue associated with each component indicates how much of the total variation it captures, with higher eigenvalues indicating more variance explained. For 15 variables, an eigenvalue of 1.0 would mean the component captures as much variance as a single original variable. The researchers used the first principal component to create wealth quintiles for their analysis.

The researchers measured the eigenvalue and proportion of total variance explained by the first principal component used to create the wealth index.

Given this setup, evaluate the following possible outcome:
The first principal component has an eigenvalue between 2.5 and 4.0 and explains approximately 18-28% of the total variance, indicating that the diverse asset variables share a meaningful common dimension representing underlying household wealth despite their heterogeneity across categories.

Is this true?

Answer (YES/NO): NO